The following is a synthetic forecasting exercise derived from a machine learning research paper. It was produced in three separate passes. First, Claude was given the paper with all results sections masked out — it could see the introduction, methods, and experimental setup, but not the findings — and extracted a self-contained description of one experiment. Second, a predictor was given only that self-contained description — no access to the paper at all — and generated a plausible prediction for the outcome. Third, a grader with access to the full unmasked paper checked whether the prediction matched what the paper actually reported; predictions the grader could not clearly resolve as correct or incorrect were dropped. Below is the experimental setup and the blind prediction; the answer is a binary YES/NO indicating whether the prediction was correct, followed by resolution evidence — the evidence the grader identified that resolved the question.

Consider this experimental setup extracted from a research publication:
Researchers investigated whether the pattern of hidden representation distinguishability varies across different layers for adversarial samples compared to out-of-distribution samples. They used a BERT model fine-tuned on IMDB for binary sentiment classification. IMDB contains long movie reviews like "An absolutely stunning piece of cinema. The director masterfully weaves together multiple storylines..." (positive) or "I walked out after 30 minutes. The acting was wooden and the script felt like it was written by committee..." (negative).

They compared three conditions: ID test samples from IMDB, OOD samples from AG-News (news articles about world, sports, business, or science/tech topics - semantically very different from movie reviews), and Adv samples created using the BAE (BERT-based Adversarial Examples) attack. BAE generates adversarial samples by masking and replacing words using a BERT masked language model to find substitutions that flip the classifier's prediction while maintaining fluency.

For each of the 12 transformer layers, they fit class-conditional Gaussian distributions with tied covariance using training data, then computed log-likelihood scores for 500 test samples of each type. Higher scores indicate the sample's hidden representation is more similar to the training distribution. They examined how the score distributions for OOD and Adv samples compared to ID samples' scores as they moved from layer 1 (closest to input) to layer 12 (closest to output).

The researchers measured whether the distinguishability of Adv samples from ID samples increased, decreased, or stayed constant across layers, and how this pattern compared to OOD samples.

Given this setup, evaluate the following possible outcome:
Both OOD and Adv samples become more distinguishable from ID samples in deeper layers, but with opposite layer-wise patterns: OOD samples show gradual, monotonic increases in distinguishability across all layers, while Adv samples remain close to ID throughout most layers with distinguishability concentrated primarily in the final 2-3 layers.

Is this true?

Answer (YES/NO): NO